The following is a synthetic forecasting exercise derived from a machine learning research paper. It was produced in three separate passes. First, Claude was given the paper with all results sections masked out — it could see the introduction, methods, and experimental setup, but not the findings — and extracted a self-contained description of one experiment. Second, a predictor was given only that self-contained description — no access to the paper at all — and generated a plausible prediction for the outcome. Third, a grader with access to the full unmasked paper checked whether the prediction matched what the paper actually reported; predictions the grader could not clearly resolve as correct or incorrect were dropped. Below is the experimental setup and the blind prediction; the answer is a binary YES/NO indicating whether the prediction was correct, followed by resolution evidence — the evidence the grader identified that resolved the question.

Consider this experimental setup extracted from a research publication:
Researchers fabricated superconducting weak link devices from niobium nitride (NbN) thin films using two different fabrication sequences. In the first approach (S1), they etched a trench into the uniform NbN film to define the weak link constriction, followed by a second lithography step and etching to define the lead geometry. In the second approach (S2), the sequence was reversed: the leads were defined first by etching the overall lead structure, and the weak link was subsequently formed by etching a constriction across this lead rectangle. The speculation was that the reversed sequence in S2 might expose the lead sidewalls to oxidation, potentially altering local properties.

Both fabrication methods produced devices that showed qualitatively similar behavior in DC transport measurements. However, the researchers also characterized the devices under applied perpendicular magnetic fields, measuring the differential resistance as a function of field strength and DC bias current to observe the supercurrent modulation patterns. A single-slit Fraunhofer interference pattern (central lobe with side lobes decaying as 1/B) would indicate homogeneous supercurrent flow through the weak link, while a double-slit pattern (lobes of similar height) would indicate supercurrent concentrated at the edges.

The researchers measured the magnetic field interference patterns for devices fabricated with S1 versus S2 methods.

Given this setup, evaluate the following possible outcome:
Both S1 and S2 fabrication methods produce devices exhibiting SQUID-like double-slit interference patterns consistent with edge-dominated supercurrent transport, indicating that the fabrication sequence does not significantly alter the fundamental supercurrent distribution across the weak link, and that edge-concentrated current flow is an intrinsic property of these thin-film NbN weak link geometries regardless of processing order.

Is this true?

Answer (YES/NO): NO